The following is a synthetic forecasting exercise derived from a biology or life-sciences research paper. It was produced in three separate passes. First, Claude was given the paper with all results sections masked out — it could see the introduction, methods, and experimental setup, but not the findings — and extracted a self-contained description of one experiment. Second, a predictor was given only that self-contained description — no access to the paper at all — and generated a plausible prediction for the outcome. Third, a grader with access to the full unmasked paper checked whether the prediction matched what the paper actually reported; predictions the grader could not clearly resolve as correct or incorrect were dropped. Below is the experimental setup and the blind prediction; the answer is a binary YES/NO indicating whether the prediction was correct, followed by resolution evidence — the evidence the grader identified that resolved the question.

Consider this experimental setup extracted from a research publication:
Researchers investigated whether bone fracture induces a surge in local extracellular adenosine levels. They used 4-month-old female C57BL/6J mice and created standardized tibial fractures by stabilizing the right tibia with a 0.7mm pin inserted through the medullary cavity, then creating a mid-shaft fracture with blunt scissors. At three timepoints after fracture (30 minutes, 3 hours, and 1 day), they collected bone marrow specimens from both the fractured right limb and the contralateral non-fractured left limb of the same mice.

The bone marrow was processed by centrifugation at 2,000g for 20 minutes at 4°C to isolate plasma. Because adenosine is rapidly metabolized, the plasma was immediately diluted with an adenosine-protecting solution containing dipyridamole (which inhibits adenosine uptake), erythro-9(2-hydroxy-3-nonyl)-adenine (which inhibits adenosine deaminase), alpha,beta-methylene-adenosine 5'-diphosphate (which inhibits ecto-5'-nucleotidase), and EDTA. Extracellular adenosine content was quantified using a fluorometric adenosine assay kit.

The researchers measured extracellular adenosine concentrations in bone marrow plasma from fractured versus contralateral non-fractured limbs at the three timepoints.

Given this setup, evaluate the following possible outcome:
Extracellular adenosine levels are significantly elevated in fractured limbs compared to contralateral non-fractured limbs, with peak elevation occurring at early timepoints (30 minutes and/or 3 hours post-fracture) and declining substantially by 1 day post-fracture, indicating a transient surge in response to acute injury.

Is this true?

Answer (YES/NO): NO